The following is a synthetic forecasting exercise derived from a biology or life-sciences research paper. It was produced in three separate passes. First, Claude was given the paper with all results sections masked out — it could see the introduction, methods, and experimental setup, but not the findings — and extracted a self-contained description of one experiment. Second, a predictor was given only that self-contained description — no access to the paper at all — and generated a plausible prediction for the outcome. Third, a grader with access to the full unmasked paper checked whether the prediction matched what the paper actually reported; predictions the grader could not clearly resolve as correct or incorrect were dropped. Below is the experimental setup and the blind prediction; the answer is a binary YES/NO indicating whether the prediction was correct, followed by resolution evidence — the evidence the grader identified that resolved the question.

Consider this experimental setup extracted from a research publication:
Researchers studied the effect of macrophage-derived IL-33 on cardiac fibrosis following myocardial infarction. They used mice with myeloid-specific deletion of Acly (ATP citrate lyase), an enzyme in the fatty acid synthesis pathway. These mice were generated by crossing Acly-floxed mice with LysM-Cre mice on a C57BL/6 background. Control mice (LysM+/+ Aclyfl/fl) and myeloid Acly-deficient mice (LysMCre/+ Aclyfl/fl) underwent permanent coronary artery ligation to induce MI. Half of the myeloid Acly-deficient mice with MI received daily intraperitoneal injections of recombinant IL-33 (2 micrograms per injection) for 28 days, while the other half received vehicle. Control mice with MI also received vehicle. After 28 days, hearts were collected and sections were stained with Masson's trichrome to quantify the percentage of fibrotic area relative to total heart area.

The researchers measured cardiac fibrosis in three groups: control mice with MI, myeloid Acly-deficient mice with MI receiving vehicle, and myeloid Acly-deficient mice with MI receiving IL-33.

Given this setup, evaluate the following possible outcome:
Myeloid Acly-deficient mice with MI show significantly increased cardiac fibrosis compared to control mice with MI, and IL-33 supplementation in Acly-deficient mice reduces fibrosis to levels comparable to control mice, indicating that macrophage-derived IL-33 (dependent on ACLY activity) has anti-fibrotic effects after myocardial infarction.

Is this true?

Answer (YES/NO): NO